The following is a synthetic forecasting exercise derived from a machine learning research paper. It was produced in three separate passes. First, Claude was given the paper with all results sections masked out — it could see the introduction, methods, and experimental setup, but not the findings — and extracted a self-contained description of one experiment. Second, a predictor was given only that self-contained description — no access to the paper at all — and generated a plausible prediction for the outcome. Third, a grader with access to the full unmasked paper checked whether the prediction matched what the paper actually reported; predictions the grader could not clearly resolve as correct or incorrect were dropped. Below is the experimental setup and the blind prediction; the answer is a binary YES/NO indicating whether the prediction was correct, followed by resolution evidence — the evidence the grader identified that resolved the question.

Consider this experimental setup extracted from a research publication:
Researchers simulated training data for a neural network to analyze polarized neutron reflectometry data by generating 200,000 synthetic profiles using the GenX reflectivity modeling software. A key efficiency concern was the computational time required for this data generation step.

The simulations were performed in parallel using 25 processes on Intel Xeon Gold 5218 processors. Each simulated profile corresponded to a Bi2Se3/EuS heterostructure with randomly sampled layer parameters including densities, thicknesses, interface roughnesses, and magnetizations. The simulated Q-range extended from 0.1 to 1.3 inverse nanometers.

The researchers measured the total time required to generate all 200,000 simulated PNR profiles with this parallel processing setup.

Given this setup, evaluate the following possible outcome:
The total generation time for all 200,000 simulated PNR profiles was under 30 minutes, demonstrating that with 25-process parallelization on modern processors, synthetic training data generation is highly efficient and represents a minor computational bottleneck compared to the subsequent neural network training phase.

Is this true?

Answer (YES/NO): NO